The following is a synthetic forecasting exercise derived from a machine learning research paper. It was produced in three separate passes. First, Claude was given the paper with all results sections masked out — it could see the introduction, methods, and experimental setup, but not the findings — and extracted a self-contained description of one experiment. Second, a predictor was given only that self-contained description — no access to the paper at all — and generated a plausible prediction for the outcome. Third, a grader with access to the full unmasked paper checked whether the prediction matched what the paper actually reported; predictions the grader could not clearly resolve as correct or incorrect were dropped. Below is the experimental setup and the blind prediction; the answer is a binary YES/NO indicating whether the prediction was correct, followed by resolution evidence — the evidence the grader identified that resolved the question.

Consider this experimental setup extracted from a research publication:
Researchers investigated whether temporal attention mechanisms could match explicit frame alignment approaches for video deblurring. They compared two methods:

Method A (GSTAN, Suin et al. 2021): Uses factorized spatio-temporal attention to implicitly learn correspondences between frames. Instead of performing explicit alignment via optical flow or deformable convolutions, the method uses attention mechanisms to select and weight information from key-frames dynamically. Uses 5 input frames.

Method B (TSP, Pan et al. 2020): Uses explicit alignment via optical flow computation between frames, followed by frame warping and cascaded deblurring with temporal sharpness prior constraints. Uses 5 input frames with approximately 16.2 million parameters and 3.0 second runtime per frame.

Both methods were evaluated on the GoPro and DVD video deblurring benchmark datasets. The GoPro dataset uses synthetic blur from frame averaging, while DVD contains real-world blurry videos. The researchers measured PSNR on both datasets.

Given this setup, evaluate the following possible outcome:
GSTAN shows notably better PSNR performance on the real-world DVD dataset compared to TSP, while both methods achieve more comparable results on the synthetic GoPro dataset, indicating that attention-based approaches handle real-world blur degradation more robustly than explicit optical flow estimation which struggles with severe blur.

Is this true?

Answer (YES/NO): NO